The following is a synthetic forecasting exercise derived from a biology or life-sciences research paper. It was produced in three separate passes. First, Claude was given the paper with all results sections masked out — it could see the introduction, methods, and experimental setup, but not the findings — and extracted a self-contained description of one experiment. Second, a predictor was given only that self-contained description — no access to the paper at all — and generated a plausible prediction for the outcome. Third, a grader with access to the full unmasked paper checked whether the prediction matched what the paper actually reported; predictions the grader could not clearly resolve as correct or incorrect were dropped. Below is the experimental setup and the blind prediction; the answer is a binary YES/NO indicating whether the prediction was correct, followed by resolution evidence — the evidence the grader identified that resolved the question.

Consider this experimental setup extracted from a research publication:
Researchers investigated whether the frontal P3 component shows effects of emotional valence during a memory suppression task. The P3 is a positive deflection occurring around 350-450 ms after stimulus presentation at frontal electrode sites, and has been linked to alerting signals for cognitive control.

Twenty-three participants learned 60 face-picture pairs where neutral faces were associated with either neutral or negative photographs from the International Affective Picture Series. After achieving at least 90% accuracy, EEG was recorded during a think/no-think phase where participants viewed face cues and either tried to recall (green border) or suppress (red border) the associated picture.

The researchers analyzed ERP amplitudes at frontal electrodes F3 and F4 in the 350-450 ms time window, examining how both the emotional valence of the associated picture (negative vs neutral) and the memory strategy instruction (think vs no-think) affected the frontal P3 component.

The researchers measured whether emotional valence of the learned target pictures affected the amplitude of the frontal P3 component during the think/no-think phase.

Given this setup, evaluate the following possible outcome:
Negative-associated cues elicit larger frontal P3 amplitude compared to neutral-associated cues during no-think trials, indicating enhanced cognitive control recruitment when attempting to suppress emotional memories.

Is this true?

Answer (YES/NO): NO